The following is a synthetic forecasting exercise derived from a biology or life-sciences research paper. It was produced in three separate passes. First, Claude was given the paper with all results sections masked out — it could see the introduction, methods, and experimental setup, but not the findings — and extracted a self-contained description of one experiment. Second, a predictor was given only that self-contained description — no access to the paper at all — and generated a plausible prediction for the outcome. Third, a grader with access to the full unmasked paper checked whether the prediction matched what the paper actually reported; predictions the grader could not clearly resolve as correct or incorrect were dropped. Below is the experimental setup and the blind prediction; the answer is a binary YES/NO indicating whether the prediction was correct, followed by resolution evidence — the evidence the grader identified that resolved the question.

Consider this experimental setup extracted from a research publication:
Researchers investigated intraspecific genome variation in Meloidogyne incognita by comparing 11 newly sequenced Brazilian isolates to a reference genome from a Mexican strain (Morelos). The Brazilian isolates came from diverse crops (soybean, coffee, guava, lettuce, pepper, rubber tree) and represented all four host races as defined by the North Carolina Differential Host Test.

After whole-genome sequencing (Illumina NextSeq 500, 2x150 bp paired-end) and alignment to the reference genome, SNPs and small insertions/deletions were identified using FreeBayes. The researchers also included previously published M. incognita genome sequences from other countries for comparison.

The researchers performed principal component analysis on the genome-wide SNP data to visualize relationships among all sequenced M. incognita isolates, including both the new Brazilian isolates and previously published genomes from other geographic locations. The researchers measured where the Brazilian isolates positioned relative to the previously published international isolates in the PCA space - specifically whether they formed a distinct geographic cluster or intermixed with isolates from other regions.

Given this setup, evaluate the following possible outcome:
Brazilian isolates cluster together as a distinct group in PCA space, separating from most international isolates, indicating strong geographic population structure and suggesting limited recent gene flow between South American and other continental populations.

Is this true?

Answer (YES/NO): NO